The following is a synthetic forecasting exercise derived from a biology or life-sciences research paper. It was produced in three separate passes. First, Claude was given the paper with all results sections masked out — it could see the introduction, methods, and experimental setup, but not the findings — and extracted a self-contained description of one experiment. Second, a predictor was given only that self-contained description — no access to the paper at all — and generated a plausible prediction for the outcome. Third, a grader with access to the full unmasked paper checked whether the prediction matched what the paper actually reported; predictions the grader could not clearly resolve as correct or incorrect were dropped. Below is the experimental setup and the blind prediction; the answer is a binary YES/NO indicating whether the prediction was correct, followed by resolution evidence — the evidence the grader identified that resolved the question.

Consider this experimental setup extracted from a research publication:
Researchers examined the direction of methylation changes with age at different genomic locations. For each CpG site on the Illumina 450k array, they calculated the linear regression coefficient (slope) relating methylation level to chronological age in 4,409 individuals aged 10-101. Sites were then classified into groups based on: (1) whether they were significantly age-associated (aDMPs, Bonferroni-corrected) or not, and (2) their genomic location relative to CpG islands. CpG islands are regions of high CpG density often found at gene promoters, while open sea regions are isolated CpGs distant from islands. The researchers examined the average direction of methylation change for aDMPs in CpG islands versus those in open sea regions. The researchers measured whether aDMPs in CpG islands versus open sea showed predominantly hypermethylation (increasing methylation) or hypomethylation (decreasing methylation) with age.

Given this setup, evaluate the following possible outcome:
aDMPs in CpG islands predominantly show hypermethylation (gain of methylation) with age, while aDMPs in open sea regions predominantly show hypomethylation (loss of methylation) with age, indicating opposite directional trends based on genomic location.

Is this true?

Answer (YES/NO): YES